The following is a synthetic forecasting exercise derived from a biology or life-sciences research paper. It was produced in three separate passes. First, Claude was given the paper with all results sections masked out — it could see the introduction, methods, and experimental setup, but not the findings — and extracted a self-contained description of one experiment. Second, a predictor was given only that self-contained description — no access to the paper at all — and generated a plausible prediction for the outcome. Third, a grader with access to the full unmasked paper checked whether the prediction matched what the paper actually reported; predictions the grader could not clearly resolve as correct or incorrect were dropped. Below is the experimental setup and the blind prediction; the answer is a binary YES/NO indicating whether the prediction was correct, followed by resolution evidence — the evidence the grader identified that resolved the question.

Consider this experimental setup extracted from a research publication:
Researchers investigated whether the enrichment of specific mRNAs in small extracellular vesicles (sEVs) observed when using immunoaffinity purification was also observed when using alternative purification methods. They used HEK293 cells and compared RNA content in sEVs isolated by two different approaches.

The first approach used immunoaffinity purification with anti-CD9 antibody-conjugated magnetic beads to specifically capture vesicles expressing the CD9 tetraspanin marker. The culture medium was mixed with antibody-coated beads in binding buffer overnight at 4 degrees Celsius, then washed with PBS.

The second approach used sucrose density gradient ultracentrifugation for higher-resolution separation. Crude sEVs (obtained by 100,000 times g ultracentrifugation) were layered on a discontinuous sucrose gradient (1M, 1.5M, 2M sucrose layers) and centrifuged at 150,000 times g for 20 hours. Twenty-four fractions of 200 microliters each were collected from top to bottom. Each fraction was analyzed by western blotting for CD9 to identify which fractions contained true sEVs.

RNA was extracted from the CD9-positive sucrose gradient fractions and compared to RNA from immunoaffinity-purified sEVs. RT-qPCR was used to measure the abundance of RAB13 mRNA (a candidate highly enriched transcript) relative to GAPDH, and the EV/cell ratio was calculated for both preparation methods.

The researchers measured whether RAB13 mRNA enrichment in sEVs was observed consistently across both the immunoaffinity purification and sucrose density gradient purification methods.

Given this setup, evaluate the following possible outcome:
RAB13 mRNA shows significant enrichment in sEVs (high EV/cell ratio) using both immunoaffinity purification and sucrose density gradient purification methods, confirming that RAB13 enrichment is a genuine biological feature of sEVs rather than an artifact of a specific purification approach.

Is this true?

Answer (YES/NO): YES